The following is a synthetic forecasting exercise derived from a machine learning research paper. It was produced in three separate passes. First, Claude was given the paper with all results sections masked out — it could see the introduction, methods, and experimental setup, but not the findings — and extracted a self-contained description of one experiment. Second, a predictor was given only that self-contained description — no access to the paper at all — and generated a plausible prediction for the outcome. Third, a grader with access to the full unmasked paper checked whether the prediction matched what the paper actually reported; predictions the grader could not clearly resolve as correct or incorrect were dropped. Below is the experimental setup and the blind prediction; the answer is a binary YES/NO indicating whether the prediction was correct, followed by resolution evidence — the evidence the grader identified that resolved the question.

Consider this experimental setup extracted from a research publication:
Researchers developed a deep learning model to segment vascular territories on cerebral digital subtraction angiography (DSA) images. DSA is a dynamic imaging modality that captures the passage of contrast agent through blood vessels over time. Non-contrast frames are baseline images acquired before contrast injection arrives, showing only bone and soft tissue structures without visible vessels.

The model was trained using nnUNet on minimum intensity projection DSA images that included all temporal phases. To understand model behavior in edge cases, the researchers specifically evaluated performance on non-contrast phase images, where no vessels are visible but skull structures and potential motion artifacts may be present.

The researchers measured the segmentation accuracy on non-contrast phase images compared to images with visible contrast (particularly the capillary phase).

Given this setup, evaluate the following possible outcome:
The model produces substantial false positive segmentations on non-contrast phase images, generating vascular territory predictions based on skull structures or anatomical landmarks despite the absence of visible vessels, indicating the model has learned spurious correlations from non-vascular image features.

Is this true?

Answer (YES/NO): YES